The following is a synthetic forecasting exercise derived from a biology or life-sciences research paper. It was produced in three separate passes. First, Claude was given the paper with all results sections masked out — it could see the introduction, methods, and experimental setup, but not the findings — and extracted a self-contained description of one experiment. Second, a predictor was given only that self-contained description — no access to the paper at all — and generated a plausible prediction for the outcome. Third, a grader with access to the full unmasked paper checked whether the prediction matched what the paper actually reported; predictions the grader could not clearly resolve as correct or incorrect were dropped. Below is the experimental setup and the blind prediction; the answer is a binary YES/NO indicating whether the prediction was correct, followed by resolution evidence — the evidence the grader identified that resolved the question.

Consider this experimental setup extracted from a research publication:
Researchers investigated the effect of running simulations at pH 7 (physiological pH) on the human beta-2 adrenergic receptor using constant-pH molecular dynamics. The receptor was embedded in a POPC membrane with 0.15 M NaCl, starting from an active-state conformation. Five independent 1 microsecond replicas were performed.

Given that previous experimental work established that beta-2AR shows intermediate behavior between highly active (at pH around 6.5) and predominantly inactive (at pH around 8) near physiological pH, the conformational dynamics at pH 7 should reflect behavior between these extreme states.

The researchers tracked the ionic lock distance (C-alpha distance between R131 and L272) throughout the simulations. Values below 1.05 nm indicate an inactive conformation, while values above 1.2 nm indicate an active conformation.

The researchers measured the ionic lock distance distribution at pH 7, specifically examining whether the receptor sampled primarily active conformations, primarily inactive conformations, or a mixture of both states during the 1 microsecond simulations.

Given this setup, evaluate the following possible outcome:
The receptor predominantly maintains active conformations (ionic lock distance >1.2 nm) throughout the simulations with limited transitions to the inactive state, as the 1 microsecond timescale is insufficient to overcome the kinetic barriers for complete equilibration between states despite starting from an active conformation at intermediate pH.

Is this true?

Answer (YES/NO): NO